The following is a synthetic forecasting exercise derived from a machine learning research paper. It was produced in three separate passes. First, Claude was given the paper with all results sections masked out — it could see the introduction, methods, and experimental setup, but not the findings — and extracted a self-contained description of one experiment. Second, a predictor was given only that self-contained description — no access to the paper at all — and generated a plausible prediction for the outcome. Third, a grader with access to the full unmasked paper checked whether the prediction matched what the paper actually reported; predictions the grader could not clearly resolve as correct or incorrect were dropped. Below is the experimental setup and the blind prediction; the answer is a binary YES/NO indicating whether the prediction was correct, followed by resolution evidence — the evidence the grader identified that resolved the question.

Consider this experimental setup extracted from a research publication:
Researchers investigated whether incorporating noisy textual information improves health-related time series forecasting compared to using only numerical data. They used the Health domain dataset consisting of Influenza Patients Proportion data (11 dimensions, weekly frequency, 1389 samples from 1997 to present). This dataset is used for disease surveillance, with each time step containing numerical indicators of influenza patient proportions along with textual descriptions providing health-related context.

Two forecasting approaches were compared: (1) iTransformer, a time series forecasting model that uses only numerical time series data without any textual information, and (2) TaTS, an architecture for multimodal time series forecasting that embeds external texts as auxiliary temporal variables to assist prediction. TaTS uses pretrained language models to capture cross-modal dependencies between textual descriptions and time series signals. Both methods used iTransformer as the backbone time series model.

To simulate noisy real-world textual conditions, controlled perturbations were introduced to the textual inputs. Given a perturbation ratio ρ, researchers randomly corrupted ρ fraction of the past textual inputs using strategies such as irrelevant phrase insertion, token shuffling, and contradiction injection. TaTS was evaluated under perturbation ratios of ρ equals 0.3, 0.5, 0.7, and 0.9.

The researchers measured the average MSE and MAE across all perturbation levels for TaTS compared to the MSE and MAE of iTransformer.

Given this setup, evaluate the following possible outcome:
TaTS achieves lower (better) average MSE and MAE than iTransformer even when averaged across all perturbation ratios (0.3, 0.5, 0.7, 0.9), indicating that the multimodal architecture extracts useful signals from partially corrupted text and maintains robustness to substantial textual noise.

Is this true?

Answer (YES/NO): NO